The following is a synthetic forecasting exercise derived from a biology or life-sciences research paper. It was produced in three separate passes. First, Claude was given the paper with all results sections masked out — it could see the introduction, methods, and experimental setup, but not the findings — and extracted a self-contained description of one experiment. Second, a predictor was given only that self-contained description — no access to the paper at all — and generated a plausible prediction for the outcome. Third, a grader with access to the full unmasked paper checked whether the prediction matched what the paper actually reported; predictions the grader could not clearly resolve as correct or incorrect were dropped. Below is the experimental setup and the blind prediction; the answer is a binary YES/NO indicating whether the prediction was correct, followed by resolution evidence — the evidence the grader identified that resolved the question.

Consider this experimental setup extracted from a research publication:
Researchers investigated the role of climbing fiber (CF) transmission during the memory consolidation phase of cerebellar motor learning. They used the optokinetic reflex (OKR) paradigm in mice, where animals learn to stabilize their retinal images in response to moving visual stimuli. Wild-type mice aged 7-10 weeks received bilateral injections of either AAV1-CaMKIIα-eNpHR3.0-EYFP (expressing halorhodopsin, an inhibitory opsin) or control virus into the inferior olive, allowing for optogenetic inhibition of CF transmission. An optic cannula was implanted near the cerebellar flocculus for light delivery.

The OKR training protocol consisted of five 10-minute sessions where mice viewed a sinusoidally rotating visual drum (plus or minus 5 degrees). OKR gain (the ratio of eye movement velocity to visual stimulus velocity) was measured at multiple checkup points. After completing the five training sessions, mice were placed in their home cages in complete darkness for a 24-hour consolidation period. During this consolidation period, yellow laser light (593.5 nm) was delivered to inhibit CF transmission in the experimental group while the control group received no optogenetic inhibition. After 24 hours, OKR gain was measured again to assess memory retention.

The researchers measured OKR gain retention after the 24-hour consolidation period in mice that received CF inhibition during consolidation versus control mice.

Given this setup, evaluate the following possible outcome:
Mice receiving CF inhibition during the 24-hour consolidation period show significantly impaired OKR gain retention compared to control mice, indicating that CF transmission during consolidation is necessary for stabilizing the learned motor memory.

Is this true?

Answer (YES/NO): NO